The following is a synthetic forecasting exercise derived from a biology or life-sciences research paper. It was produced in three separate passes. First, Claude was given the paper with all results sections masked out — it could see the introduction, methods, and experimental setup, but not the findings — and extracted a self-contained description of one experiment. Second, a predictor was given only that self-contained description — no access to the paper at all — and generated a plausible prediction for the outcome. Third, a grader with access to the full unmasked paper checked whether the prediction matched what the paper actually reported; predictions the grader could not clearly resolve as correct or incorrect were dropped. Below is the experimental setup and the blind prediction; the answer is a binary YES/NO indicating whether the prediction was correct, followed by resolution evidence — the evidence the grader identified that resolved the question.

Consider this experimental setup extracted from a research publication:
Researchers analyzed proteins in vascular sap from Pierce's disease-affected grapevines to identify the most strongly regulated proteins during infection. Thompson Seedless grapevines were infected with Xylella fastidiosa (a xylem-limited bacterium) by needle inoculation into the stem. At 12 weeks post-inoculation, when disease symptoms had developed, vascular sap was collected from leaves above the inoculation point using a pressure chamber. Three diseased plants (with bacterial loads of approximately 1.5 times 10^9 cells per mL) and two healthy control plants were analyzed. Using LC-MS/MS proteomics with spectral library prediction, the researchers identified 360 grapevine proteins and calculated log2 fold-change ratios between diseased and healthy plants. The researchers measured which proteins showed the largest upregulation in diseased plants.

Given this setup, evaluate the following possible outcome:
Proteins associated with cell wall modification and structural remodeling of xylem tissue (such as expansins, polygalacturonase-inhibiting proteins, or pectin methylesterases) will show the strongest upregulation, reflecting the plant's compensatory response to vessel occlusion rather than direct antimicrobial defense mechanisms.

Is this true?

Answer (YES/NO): NO